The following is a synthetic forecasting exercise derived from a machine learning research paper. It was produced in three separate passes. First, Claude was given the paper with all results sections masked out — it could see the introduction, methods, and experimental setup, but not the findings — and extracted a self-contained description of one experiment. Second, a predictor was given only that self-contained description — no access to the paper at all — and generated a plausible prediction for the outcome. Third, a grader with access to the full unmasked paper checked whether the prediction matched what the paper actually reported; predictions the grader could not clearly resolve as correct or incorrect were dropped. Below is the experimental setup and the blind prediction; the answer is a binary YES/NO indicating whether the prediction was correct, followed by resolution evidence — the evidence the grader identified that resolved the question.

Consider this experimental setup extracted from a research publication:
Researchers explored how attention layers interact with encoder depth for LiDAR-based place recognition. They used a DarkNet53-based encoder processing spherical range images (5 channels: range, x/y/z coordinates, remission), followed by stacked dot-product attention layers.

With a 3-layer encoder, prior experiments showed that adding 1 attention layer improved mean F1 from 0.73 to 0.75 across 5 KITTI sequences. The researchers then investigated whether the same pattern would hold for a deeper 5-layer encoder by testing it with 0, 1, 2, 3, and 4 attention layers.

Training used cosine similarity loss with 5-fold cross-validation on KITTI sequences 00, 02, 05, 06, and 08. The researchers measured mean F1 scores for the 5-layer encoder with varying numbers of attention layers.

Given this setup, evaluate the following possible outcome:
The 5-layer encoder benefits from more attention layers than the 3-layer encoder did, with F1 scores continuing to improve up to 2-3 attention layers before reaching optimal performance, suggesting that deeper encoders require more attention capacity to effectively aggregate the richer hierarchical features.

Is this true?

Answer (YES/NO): NO